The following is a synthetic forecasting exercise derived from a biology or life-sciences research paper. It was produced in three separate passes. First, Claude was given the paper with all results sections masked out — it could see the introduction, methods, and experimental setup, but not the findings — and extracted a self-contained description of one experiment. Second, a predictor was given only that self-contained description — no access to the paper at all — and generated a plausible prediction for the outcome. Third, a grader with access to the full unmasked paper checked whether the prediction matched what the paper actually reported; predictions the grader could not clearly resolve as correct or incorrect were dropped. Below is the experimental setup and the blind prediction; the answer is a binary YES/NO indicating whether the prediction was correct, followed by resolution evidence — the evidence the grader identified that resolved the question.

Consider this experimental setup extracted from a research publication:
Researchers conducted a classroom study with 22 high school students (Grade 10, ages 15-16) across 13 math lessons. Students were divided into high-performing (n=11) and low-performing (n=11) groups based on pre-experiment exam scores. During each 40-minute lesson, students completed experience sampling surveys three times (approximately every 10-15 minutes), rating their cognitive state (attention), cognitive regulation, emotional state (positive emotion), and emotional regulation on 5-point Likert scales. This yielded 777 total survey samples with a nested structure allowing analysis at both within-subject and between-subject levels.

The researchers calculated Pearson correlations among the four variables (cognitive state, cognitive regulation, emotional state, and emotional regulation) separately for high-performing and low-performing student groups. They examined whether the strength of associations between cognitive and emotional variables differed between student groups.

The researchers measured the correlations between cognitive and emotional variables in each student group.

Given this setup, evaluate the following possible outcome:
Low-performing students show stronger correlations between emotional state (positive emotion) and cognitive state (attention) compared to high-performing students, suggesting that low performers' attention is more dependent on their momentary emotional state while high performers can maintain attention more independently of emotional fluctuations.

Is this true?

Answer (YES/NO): NO